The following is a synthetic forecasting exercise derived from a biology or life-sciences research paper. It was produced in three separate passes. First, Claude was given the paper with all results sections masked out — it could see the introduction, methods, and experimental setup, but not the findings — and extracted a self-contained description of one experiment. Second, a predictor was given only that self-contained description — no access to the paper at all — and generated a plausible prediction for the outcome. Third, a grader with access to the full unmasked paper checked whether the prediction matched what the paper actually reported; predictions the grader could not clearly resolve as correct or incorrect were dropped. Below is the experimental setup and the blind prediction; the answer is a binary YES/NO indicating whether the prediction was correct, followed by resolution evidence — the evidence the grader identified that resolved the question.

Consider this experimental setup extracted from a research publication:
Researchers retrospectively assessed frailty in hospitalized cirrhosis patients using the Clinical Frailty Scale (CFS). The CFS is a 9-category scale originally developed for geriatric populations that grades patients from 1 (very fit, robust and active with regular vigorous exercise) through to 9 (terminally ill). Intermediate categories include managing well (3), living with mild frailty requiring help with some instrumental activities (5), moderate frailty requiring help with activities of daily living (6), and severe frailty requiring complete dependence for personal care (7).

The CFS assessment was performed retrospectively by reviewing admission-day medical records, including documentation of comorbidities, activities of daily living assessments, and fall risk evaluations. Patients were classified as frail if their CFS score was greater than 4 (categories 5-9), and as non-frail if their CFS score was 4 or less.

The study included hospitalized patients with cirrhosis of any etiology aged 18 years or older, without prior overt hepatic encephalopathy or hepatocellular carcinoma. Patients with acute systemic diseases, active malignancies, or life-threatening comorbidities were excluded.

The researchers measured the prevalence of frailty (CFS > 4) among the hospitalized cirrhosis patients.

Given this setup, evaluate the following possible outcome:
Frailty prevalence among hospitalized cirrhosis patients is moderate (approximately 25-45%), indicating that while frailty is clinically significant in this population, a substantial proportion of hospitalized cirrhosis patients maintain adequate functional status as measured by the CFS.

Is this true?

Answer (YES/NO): NO